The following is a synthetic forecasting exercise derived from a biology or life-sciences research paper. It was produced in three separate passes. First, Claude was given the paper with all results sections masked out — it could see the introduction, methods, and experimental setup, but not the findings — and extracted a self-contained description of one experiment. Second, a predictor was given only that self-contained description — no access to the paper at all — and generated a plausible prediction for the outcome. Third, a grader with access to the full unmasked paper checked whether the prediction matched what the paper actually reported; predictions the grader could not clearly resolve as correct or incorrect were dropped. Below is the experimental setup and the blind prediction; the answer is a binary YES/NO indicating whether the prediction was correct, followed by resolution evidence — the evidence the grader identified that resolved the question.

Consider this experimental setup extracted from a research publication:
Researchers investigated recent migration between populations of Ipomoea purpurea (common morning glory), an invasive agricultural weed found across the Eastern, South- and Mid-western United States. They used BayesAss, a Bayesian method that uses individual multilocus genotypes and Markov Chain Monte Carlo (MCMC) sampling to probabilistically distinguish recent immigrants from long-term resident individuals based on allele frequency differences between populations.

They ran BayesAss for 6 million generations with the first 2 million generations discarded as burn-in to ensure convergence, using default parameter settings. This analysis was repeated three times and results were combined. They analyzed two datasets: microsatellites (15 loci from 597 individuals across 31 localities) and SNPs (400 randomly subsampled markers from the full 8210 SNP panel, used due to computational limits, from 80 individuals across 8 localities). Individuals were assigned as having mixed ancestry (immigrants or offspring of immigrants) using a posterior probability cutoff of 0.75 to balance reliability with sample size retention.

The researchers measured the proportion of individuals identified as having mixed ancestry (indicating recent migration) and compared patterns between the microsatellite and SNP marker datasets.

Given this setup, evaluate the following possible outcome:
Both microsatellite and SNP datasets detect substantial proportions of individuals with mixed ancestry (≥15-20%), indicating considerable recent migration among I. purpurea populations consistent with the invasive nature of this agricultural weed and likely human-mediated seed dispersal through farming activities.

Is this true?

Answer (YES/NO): YES